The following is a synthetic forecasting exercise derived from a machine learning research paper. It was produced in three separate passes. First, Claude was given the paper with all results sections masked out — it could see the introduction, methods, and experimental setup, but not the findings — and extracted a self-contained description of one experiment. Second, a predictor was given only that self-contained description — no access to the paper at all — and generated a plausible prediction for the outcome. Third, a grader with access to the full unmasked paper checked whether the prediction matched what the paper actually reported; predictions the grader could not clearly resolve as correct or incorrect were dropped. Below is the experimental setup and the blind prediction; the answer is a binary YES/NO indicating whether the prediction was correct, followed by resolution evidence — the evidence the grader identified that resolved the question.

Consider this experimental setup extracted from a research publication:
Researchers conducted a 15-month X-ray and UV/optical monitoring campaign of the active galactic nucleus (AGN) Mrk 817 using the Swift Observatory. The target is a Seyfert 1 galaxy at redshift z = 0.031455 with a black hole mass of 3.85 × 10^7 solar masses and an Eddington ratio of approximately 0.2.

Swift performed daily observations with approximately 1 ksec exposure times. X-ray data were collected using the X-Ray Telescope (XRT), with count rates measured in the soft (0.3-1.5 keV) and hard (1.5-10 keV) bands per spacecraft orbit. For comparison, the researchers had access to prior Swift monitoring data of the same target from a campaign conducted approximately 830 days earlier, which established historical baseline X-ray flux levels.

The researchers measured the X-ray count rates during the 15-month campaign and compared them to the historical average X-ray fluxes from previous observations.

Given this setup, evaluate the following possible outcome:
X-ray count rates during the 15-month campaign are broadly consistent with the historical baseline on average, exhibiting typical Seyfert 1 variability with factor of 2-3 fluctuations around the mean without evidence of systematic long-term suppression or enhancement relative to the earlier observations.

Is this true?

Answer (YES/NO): NO